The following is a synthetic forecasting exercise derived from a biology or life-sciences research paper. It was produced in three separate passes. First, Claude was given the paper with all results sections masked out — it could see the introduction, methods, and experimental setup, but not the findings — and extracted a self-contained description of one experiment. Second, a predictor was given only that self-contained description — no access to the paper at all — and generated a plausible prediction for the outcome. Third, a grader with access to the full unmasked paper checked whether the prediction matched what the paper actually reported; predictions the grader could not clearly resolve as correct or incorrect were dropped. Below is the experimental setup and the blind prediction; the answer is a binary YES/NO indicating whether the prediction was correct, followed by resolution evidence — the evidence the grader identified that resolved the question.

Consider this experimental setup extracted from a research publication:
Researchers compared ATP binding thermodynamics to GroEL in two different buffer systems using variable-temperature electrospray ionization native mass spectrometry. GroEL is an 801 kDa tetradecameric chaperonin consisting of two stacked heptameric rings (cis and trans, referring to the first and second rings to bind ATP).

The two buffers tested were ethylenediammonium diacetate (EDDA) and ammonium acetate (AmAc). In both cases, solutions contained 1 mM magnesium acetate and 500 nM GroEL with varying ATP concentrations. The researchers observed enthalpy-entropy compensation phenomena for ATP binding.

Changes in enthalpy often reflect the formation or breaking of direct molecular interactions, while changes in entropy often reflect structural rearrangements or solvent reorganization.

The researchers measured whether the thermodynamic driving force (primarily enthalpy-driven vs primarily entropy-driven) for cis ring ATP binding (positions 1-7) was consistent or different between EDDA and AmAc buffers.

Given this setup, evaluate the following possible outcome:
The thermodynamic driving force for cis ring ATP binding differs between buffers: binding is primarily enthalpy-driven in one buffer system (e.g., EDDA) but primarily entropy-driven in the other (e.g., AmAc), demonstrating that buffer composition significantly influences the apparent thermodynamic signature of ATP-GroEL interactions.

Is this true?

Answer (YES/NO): YES